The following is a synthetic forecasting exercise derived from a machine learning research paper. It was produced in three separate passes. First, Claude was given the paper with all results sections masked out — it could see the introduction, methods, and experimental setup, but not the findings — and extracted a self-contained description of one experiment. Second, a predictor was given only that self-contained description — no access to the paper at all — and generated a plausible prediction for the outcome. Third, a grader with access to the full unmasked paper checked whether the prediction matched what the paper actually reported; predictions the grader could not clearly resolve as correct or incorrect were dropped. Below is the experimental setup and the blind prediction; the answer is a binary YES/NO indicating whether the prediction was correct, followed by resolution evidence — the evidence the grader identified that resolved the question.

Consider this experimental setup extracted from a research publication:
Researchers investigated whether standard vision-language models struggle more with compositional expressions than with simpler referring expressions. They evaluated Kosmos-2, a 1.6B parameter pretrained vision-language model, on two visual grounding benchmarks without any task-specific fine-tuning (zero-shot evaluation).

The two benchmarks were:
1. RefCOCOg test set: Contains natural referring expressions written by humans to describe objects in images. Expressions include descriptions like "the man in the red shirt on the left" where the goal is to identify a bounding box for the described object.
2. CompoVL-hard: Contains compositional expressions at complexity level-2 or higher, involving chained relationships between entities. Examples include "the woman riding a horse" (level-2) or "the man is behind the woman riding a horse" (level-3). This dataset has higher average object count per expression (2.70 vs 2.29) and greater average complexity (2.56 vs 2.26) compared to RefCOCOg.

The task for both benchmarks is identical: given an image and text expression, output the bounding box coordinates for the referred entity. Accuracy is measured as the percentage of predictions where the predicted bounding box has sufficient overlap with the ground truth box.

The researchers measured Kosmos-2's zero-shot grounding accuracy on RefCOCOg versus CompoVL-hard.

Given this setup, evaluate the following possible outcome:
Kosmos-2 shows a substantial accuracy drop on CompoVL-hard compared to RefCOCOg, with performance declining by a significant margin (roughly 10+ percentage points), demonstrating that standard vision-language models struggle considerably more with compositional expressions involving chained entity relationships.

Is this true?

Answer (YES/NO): NO